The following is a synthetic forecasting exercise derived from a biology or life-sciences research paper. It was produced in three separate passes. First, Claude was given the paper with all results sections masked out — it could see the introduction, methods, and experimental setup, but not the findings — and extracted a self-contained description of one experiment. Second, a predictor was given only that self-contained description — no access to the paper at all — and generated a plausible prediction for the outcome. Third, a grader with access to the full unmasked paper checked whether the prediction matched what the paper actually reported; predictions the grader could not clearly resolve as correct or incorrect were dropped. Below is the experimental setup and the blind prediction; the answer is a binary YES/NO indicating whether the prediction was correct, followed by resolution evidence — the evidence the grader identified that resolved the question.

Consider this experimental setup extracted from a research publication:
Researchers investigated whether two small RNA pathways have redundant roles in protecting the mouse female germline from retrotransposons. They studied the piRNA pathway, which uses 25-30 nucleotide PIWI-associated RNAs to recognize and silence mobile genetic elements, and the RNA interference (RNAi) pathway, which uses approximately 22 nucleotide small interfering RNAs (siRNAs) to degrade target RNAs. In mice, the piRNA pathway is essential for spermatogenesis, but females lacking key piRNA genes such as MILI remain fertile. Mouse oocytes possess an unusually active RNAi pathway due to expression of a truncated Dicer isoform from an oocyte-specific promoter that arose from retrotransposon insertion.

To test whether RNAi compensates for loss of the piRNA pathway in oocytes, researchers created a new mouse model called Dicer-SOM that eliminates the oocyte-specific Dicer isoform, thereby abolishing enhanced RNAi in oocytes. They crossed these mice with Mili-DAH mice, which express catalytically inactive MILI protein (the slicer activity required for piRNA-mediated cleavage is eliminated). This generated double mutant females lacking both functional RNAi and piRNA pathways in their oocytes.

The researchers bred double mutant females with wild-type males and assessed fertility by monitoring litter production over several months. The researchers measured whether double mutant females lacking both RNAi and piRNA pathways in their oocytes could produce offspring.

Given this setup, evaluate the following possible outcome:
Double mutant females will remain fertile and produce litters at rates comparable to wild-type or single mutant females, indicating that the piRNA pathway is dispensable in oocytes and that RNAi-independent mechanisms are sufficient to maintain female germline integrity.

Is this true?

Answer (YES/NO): NO